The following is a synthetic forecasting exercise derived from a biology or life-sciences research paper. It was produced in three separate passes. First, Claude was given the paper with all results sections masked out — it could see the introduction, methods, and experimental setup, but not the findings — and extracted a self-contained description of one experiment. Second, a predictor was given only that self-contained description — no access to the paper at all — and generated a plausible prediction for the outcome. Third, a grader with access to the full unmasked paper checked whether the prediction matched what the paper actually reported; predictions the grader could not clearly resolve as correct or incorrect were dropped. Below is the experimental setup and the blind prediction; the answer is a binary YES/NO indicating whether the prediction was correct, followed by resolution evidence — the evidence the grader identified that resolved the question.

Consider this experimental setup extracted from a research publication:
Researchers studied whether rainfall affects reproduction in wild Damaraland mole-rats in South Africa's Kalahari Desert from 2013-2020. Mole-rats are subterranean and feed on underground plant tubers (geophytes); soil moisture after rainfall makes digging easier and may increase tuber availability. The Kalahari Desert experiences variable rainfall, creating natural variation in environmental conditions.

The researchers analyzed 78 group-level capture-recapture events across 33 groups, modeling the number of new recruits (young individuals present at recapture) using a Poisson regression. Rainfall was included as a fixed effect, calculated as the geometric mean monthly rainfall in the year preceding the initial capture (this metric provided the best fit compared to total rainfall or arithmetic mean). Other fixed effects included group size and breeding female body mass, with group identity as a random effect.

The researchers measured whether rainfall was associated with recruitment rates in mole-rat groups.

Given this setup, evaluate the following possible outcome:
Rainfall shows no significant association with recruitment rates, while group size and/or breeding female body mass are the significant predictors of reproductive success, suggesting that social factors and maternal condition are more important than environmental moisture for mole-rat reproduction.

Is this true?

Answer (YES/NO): NO